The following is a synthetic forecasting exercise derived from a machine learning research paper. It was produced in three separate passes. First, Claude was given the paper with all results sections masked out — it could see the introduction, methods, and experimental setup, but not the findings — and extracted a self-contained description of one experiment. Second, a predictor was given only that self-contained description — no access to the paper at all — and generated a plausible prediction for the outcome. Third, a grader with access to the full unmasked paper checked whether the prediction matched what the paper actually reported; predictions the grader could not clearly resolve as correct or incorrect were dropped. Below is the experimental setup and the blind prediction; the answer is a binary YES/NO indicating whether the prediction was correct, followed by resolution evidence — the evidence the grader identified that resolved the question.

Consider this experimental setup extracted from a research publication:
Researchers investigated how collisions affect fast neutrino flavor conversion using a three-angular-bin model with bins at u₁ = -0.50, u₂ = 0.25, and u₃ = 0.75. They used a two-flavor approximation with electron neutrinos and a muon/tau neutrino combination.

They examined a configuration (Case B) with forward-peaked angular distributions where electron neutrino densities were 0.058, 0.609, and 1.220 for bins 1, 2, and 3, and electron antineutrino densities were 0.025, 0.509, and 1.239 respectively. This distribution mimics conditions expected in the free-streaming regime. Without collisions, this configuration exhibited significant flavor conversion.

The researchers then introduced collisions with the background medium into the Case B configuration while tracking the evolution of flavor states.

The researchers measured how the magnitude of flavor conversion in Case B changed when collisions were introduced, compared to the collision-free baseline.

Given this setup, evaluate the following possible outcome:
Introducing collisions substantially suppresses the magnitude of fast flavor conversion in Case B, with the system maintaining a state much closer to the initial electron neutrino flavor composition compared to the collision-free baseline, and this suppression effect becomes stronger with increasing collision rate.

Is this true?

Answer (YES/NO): YES